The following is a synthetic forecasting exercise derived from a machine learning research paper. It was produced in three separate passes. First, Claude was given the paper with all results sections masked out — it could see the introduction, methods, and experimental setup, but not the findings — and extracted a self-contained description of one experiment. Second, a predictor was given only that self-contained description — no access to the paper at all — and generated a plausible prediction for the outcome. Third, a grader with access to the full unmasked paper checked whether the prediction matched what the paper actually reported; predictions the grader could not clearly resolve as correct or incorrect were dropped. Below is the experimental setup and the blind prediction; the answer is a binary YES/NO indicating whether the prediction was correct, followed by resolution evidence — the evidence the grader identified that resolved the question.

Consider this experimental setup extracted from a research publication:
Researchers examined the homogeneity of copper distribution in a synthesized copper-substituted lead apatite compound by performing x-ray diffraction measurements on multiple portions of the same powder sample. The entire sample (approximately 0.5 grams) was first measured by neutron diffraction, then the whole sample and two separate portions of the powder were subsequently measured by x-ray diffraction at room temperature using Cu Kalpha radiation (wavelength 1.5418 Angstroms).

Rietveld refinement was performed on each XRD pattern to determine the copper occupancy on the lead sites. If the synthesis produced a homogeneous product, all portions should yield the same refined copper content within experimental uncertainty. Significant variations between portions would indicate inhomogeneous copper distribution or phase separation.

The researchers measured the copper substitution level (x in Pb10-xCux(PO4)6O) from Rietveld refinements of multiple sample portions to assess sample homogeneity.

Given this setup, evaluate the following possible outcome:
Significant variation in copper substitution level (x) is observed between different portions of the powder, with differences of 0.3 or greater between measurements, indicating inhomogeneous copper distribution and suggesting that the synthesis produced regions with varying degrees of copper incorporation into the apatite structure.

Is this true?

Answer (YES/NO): NO